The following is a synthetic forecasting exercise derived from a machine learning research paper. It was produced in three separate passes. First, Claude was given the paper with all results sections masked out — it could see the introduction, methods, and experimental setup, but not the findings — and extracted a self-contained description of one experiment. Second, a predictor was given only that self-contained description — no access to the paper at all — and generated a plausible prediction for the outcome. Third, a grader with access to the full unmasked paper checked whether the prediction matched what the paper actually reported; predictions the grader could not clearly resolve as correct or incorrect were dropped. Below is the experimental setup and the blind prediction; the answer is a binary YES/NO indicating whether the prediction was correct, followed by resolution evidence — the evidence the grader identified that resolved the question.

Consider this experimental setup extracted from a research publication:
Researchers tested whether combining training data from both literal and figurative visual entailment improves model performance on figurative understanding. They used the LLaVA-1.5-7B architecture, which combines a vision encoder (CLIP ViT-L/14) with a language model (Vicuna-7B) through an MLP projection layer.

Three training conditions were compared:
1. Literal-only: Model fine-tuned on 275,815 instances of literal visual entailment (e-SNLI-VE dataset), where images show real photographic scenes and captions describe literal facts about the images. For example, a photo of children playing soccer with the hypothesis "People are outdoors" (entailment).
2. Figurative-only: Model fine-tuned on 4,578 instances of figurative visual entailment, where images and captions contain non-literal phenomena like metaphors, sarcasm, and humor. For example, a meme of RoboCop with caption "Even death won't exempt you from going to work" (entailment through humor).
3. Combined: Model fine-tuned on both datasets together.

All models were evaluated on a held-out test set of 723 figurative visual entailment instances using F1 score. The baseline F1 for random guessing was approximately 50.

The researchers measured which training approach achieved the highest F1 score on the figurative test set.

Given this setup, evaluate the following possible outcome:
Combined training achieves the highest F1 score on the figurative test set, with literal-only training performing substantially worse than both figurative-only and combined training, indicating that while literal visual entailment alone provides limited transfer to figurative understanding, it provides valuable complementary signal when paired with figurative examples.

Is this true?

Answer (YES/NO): YES